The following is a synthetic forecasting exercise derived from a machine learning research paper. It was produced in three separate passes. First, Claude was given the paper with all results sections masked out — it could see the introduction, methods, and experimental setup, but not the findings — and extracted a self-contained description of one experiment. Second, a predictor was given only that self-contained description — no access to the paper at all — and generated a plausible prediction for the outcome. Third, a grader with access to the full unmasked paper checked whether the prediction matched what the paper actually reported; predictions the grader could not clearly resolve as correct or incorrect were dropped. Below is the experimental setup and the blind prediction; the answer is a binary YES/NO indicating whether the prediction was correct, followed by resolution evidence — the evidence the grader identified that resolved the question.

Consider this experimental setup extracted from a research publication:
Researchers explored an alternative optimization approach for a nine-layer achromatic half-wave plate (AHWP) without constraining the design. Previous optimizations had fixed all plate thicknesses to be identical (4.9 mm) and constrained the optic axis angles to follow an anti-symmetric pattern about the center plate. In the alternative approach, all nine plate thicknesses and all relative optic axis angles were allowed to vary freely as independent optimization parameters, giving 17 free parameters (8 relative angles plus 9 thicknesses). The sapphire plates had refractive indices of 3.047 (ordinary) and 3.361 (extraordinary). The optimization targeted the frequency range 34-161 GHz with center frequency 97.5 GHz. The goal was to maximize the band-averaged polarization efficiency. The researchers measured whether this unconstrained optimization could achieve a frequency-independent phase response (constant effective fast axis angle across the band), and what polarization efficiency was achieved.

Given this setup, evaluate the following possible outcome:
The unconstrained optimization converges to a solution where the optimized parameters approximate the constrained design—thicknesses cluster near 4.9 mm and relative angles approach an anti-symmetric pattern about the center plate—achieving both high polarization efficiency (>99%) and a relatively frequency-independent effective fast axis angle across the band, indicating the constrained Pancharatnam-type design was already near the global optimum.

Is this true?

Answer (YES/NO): NO